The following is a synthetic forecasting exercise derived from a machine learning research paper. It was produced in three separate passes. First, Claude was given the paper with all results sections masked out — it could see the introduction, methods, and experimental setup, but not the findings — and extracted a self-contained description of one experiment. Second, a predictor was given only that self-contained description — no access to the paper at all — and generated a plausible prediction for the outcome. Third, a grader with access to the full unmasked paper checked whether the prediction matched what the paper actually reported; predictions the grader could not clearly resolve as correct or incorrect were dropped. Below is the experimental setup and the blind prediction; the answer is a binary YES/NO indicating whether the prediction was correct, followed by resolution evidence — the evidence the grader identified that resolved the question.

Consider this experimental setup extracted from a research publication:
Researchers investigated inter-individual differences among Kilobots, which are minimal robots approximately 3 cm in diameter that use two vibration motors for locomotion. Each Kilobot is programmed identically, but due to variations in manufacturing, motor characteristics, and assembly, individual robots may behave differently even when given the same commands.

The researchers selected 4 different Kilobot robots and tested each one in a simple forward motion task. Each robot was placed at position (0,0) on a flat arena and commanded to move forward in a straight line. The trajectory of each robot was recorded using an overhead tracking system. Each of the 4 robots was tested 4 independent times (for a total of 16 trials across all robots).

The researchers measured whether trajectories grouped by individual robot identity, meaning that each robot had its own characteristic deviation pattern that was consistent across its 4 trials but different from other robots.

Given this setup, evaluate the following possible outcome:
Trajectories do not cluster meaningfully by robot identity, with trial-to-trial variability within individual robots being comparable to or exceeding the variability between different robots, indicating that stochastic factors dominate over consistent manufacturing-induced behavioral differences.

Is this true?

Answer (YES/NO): NO